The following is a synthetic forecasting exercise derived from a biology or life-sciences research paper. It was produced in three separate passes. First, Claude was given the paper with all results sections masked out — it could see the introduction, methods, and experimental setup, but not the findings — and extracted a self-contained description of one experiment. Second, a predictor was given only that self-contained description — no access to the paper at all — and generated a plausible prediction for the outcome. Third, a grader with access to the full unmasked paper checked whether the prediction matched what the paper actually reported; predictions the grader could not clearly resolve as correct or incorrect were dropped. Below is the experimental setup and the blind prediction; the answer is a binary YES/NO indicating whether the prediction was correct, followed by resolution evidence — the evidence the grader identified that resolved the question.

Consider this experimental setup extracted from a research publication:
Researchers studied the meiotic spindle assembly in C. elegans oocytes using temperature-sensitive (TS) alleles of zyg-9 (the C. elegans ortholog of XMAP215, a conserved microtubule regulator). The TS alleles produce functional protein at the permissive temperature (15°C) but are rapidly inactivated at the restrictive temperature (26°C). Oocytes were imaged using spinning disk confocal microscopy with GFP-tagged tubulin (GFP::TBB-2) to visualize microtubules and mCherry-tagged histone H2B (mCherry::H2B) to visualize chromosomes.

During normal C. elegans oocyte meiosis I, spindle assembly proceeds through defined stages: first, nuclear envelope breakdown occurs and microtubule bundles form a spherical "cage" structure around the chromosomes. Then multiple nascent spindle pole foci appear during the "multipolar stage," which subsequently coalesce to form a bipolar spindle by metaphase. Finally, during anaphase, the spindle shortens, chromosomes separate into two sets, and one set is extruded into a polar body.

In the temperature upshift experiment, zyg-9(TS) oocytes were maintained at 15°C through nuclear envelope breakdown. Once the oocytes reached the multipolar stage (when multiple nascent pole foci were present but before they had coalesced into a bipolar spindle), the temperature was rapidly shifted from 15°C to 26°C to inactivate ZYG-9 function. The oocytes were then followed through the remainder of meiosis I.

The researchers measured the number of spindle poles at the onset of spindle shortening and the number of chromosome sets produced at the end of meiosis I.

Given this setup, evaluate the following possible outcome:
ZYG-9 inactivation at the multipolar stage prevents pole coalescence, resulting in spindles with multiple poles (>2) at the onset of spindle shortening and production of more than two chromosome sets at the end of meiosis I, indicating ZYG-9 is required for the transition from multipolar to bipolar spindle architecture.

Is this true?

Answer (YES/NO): NO